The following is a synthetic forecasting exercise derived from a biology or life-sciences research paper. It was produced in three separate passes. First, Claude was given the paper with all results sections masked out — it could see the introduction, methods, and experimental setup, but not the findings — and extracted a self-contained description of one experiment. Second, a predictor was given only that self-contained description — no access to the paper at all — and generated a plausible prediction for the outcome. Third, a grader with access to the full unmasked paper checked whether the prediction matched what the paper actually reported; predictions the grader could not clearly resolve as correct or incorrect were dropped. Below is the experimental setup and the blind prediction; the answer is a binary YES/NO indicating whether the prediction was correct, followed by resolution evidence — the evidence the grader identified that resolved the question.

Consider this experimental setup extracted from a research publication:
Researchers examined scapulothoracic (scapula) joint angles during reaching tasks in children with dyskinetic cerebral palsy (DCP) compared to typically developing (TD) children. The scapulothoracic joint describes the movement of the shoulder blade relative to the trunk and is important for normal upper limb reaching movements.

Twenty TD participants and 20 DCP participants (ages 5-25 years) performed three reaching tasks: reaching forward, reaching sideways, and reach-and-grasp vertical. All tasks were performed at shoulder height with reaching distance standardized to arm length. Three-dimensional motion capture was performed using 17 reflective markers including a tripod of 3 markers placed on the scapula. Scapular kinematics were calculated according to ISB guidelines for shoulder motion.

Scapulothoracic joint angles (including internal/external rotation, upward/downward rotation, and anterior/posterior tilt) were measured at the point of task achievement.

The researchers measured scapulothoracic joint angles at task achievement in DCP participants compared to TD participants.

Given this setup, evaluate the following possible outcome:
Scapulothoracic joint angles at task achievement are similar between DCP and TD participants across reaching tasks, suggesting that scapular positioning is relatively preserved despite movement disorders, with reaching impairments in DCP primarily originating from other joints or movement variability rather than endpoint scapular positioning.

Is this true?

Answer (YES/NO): YES